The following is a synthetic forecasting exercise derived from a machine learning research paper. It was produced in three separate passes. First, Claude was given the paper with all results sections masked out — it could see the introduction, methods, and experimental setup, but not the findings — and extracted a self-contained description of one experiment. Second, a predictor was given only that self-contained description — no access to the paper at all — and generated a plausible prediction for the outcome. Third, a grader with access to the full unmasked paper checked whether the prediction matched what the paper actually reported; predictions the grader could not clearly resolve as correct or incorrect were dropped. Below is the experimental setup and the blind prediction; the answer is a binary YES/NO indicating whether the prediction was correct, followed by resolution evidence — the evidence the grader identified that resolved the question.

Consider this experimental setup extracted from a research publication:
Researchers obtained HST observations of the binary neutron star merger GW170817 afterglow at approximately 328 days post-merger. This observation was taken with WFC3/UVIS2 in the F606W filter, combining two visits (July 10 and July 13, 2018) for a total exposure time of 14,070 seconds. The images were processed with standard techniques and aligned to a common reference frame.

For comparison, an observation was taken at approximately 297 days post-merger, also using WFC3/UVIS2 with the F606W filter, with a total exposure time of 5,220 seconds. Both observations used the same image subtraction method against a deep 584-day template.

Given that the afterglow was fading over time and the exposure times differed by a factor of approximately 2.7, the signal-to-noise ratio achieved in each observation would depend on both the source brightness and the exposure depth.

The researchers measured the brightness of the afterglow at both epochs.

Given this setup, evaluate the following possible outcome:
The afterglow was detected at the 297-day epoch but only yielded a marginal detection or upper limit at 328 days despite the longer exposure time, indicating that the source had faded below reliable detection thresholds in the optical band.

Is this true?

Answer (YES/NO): NO